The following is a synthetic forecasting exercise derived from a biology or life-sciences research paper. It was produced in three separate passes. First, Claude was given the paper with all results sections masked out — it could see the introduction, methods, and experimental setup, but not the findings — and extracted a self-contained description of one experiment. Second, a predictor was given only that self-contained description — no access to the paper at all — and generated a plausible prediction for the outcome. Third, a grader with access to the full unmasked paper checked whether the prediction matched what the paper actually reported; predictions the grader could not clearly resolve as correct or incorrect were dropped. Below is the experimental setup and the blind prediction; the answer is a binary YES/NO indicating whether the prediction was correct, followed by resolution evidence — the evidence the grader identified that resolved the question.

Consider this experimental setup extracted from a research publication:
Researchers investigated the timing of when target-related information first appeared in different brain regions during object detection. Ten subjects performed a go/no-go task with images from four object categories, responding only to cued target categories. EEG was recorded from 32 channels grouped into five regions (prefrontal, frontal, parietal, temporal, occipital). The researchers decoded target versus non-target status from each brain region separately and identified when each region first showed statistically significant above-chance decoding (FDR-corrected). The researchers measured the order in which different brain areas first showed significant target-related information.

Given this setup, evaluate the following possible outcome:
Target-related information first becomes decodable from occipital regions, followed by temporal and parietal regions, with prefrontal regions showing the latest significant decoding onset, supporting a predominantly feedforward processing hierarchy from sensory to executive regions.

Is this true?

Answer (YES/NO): NO